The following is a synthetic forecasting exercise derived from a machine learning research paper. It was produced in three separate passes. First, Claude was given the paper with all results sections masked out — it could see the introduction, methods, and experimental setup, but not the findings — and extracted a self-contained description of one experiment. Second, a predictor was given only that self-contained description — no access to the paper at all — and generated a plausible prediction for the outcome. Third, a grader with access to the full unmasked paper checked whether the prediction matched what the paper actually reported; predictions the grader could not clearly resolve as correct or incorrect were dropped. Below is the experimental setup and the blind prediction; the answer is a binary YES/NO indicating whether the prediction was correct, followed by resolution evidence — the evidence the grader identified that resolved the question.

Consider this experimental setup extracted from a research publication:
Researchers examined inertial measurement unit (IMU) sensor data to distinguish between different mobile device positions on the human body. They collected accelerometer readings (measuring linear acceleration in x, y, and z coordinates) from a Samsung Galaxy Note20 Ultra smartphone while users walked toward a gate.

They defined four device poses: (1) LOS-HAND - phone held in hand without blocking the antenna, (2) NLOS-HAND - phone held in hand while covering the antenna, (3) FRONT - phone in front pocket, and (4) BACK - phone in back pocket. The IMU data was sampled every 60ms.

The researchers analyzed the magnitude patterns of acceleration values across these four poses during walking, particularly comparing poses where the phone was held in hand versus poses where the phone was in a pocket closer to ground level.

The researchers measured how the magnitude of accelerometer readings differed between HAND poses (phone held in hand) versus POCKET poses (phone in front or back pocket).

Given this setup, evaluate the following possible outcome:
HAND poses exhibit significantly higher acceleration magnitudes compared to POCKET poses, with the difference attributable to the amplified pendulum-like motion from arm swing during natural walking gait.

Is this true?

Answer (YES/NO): NO